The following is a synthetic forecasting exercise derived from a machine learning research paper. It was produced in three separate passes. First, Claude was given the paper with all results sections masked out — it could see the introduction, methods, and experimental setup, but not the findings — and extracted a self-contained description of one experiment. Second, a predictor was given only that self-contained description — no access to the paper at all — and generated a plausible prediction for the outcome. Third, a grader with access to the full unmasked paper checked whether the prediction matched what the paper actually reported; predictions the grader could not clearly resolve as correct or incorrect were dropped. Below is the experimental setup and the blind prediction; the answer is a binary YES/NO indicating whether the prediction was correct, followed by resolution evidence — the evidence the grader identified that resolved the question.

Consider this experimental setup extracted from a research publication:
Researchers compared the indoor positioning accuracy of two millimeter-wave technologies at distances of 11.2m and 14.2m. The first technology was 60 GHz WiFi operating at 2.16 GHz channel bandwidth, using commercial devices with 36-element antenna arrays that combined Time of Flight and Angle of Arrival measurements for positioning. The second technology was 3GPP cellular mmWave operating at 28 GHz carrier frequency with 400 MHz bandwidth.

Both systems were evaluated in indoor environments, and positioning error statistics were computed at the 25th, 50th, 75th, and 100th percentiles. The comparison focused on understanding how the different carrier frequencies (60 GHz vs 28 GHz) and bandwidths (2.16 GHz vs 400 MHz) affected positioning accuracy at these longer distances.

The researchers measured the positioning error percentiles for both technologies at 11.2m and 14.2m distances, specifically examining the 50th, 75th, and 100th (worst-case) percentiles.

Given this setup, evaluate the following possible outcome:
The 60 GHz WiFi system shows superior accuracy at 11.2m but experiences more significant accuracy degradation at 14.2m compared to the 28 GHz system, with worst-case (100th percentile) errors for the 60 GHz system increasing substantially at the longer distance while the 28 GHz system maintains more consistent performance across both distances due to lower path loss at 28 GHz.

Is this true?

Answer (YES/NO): NO